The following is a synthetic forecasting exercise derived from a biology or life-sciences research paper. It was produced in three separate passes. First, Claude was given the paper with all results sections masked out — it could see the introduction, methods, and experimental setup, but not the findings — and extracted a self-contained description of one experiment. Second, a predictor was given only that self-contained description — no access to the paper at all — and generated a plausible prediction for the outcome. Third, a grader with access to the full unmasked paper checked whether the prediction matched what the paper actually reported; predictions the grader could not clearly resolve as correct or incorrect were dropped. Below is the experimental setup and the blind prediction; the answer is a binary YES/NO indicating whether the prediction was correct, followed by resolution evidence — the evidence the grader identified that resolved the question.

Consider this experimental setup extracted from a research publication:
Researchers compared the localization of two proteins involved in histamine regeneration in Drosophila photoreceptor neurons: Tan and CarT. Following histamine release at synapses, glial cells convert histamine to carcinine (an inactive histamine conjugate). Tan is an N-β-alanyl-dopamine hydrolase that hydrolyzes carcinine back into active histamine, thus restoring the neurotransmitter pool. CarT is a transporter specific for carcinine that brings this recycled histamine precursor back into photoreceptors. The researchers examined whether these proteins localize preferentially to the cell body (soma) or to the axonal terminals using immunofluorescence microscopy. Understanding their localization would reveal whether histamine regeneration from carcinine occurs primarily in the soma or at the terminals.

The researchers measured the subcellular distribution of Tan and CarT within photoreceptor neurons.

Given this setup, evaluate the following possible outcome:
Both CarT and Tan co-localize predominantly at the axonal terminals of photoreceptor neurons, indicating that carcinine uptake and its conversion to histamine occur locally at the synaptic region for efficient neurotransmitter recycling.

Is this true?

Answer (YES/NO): NO